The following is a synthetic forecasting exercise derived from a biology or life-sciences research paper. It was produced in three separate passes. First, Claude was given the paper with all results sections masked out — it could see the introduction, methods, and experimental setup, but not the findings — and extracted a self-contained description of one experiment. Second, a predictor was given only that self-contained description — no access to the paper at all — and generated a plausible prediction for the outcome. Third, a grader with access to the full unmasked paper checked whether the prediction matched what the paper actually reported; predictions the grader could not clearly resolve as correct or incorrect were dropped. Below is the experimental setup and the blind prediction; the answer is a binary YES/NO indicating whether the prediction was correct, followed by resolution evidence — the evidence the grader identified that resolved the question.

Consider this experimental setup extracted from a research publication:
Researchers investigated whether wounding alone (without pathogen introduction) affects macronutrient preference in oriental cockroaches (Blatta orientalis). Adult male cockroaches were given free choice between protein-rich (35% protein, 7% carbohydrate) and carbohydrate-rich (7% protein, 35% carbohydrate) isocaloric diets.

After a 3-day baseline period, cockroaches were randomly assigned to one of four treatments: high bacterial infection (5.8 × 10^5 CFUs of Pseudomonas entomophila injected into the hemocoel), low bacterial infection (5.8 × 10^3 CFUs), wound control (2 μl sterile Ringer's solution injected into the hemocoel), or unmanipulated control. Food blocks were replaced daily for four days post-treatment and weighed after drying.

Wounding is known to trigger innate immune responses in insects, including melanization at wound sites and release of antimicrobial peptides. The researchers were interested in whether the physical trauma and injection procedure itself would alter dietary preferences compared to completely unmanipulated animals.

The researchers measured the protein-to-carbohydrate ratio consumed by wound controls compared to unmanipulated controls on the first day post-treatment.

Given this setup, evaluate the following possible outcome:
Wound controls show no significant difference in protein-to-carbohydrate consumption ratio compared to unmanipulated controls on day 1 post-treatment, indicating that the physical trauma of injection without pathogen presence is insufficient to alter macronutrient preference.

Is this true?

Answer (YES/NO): NO